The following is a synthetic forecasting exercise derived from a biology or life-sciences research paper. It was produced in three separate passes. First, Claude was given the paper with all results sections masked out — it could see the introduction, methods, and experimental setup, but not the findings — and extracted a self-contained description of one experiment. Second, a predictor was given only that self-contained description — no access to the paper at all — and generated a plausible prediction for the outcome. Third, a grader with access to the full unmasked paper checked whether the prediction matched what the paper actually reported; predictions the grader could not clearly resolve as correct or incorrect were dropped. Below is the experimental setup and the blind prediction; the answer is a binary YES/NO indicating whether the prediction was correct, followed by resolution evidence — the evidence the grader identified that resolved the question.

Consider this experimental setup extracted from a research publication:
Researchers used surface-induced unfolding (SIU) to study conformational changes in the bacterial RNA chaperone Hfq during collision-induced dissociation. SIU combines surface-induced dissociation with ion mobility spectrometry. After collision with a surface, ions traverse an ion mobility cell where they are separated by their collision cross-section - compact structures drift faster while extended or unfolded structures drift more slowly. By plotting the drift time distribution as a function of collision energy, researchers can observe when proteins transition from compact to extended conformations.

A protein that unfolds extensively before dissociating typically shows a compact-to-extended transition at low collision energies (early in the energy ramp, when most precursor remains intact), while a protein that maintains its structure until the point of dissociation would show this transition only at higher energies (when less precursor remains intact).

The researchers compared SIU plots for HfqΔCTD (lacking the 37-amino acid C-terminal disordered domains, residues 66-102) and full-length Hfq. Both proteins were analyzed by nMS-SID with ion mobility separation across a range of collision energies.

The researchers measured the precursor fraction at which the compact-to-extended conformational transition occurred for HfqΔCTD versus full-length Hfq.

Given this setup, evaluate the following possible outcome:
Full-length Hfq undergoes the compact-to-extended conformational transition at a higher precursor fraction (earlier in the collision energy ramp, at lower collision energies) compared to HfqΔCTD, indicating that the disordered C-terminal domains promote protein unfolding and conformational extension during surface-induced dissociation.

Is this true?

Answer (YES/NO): YES